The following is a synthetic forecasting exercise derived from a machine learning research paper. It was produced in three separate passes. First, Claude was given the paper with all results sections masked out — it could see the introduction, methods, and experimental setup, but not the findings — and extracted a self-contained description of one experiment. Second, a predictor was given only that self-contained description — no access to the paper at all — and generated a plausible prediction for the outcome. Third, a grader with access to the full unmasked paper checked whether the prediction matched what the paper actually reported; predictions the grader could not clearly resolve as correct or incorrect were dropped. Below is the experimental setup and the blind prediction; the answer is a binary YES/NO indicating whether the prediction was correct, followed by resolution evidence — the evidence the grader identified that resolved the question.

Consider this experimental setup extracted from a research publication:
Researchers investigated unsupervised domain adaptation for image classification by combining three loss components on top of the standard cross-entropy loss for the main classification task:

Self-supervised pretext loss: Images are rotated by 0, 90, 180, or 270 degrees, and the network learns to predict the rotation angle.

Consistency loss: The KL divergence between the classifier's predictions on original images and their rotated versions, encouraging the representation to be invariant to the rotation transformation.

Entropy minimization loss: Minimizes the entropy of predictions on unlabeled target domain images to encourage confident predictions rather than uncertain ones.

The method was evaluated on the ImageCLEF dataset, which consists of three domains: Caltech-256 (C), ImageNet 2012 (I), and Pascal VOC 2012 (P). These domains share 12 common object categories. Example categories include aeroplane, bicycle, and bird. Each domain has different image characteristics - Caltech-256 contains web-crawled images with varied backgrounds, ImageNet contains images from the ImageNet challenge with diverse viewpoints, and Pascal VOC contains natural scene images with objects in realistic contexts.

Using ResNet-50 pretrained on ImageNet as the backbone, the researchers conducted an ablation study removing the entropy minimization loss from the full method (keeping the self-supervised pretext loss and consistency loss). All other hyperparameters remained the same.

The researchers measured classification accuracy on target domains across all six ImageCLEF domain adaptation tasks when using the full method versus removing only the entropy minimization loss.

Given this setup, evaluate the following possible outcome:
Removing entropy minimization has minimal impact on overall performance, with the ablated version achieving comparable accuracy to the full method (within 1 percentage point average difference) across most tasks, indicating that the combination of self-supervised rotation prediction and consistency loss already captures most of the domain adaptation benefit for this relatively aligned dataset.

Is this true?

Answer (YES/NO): NO